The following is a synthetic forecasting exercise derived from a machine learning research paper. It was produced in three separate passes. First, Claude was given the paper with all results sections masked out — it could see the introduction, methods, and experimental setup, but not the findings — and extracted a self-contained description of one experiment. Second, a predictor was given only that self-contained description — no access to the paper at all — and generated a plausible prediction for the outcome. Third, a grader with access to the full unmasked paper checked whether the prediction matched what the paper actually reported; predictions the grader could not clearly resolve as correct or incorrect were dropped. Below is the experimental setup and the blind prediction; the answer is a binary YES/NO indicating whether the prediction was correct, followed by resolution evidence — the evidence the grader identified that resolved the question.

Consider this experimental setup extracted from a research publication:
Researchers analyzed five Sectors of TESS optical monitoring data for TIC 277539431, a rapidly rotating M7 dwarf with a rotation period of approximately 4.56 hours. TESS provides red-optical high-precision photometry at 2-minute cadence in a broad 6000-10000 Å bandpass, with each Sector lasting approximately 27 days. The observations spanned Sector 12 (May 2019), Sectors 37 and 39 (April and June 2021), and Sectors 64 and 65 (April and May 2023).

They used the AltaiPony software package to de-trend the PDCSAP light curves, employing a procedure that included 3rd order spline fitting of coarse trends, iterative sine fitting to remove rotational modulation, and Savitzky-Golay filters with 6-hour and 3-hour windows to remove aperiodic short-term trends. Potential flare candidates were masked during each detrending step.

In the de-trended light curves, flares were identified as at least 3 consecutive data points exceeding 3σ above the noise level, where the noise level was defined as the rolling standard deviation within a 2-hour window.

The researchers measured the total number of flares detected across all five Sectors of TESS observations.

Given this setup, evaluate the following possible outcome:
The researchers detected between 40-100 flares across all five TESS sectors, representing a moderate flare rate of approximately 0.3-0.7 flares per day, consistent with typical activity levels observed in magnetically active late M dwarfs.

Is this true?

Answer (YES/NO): NO